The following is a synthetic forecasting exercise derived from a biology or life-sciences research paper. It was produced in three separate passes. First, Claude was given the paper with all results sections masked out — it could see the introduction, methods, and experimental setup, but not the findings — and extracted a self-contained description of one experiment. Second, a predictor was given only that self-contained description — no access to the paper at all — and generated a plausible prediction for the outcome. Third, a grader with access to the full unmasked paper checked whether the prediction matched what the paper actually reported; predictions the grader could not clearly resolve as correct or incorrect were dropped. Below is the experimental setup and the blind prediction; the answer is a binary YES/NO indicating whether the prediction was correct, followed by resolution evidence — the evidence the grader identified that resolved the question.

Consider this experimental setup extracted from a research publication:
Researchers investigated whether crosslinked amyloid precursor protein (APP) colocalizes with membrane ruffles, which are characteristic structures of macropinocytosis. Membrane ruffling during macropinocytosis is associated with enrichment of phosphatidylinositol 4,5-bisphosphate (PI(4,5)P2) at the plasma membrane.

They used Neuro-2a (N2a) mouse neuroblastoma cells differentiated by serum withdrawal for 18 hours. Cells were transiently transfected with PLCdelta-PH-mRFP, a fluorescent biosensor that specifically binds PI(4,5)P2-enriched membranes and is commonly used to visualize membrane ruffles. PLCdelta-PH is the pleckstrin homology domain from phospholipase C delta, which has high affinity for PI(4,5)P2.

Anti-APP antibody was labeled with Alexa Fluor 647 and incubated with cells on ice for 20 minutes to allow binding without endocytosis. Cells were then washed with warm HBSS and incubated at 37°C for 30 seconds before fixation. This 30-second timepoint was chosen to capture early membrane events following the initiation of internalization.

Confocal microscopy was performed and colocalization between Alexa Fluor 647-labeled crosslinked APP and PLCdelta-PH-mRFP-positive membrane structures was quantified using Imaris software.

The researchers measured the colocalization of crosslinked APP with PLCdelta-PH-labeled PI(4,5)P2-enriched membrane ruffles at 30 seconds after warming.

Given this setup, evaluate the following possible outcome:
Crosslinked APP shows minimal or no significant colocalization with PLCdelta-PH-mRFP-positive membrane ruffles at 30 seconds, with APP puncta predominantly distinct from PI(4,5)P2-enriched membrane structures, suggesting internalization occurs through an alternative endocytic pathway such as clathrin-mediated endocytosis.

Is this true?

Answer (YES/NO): NO